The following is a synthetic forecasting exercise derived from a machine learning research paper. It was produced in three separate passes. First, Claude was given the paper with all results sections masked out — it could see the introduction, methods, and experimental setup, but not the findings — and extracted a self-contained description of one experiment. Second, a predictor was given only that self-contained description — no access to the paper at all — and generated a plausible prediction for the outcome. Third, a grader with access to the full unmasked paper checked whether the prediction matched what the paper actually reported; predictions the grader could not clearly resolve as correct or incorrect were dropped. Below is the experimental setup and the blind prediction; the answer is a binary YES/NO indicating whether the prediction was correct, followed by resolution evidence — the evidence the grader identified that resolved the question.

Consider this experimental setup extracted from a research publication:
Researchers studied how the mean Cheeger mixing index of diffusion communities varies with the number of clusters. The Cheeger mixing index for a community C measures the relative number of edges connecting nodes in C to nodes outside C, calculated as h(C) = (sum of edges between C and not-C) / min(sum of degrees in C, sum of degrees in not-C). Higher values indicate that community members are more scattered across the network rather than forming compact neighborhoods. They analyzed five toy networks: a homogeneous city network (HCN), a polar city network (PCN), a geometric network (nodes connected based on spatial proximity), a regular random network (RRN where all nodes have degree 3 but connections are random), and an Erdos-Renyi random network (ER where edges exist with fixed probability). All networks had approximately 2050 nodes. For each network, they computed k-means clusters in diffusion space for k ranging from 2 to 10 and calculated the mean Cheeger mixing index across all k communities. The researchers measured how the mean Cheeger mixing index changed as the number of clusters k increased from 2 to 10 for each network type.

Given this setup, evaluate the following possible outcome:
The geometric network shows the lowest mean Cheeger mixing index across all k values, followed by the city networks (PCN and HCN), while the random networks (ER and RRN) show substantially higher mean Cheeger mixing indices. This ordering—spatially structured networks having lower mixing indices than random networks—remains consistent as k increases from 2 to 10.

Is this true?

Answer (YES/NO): NO